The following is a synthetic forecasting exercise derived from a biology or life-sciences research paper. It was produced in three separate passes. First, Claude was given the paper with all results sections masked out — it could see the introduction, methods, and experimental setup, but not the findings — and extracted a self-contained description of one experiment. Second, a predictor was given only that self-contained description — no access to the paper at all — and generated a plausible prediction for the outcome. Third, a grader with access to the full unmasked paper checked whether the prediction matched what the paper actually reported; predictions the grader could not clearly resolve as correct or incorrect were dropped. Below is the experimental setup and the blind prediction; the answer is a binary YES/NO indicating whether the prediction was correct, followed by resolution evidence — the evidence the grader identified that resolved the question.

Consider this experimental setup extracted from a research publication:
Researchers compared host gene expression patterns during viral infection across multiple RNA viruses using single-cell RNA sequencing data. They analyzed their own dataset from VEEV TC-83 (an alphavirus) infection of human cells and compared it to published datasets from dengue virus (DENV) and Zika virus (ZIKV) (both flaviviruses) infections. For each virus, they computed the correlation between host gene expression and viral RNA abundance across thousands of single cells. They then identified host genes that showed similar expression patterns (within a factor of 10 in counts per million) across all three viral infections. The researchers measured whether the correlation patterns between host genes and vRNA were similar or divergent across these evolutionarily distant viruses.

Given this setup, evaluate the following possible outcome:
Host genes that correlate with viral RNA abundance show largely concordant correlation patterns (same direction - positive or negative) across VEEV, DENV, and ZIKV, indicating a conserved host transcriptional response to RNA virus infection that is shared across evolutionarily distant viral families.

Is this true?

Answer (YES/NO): NO